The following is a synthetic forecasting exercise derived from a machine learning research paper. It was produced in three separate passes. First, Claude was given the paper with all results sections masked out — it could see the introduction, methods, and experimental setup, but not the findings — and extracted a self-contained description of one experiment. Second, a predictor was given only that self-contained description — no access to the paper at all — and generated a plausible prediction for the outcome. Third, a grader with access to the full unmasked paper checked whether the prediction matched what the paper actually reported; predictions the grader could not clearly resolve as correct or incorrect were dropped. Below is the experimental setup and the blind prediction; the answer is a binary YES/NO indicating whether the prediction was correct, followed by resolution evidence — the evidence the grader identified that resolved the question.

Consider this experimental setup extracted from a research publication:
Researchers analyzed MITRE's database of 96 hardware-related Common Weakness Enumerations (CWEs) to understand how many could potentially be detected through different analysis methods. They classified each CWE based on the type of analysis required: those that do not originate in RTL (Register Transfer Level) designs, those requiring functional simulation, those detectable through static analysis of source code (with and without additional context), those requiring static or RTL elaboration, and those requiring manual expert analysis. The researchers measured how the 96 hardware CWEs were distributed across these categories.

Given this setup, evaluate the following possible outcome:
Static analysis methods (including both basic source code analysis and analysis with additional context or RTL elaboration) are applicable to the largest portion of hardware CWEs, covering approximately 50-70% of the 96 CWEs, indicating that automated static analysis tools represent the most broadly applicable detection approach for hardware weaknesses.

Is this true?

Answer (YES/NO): NO